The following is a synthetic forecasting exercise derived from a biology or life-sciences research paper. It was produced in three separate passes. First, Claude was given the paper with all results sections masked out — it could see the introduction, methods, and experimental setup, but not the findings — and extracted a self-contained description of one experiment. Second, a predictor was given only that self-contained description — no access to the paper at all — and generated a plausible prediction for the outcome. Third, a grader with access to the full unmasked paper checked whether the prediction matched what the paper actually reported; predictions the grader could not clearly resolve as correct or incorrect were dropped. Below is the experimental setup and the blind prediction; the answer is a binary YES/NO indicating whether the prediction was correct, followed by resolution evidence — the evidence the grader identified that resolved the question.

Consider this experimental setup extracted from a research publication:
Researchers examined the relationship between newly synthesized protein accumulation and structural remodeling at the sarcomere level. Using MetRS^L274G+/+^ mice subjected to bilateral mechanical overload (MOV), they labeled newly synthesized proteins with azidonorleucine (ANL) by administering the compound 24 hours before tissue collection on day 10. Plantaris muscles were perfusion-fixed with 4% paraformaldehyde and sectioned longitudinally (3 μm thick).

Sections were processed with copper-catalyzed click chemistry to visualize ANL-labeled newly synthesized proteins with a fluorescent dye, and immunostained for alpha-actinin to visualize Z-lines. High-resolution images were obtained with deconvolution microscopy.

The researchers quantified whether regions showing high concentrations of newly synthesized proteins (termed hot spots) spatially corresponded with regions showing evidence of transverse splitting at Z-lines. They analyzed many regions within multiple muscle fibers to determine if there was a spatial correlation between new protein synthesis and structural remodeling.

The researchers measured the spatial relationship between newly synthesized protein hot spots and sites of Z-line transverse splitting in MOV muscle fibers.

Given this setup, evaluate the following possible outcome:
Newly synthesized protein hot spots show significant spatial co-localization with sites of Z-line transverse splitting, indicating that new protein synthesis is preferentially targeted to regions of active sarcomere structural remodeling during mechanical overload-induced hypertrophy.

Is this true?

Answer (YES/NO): YES